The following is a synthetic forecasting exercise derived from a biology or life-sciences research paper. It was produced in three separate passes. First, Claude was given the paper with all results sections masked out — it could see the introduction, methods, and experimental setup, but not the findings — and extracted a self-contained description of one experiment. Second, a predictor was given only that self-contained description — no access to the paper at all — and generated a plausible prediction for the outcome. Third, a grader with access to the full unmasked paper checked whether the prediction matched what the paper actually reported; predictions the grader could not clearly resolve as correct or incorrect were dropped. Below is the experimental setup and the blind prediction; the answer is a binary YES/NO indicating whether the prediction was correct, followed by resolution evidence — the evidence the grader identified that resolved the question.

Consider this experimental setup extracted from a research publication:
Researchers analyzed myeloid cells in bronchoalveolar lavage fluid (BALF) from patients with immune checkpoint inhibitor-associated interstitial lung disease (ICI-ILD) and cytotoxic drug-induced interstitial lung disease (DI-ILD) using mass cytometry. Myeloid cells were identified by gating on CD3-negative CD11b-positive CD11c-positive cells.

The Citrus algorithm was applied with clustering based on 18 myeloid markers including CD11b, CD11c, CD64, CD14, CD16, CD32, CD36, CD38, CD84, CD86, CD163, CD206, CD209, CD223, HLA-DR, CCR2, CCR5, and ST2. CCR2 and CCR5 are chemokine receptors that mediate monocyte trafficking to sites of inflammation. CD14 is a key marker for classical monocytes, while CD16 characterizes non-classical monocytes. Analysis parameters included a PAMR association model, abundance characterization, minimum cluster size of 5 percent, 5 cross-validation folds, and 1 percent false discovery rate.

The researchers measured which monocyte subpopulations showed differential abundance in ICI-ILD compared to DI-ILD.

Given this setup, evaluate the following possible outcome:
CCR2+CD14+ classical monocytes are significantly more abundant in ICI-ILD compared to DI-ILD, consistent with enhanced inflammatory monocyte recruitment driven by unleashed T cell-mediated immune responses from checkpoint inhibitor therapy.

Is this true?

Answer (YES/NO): YES